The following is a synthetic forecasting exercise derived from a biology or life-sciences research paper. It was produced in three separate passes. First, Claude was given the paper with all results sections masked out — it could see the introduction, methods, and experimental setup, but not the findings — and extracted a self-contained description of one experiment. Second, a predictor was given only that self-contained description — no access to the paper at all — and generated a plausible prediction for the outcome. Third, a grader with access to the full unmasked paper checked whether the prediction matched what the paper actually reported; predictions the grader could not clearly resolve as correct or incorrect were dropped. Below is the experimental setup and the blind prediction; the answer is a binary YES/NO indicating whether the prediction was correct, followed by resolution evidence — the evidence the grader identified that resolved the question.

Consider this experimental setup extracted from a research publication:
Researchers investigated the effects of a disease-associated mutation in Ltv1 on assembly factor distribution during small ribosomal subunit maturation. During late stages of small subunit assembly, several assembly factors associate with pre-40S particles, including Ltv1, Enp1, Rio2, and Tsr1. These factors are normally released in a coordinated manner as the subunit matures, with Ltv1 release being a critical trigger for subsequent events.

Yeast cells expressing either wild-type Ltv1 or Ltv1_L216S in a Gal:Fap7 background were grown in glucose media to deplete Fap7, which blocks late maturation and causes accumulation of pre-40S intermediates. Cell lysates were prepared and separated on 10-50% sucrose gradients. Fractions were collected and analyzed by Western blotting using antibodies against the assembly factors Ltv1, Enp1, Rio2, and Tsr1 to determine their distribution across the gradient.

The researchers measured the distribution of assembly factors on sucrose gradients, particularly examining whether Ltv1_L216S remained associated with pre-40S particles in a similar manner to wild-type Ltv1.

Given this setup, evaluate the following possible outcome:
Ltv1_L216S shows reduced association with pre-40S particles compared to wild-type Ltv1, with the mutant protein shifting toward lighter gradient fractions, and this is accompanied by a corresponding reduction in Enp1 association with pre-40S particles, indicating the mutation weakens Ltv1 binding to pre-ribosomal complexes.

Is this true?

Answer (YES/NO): NO